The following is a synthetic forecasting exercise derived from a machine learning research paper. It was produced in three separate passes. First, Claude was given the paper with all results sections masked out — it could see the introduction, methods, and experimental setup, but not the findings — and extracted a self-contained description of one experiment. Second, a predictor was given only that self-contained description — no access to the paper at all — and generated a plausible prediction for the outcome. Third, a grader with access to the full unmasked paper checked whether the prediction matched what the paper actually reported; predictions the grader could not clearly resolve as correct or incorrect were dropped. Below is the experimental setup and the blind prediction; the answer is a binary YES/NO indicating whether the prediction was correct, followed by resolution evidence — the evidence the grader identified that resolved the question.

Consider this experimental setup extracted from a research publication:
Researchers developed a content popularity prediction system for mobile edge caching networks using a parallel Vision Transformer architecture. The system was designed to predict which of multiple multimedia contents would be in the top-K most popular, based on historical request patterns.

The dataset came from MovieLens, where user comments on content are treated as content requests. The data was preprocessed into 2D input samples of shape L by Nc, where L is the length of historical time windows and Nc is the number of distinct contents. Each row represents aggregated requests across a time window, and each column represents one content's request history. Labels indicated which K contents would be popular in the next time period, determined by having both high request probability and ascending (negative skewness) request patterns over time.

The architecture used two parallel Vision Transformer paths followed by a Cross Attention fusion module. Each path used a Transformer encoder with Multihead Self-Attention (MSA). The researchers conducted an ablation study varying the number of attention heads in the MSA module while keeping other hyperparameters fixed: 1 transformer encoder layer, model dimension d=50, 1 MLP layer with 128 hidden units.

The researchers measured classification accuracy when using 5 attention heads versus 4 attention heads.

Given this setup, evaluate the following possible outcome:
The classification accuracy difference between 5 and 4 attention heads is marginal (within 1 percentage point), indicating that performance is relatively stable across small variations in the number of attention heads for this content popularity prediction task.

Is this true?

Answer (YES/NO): NO